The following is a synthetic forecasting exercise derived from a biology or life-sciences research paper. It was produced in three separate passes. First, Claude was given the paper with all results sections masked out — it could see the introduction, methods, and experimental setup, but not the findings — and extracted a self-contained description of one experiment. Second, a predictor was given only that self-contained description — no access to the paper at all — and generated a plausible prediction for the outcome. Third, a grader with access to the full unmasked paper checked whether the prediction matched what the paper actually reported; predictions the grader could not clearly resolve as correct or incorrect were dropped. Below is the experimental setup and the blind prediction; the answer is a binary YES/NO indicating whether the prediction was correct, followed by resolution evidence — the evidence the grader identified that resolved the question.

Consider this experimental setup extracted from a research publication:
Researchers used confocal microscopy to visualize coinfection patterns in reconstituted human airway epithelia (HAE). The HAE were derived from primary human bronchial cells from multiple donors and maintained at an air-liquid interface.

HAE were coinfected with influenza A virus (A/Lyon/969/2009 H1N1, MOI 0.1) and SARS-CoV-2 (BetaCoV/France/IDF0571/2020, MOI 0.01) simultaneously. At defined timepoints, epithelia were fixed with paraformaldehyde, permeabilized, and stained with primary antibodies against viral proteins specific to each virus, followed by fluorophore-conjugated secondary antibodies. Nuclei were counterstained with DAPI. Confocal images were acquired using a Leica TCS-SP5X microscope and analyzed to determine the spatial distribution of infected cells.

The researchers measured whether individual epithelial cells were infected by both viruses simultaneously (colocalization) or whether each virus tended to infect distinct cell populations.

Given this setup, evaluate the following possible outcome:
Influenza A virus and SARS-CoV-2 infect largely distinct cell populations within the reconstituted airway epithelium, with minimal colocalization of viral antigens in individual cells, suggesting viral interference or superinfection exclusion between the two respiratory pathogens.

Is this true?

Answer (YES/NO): YES